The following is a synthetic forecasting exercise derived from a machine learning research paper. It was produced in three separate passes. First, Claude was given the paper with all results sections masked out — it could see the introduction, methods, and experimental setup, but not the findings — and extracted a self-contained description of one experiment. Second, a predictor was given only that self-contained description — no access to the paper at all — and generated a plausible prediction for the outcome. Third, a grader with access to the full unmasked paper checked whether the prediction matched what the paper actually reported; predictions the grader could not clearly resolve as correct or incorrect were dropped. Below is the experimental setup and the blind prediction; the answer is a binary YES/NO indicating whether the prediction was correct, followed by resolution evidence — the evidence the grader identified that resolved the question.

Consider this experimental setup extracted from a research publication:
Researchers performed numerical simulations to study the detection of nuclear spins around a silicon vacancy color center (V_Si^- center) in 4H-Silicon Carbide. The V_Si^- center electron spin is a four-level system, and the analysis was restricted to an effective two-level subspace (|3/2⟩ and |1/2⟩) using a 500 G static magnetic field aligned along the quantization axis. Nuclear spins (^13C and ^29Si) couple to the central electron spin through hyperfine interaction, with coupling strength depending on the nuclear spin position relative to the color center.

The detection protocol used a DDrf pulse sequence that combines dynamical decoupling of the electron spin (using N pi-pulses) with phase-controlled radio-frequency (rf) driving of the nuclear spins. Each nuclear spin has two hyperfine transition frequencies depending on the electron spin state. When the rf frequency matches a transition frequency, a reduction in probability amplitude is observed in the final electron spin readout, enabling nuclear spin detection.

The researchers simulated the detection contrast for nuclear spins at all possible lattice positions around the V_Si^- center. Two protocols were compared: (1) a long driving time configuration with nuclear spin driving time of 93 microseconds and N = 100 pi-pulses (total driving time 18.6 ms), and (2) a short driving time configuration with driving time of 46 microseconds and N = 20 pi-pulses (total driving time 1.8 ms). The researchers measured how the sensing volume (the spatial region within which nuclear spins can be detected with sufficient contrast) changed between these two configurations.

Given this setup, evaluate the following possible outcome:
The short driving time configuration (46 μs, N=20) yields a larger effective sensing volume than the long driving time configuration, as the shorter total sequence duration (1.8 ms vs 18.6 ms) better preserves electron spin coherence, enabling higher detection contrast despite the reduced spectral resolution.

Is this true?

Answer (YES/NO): NO